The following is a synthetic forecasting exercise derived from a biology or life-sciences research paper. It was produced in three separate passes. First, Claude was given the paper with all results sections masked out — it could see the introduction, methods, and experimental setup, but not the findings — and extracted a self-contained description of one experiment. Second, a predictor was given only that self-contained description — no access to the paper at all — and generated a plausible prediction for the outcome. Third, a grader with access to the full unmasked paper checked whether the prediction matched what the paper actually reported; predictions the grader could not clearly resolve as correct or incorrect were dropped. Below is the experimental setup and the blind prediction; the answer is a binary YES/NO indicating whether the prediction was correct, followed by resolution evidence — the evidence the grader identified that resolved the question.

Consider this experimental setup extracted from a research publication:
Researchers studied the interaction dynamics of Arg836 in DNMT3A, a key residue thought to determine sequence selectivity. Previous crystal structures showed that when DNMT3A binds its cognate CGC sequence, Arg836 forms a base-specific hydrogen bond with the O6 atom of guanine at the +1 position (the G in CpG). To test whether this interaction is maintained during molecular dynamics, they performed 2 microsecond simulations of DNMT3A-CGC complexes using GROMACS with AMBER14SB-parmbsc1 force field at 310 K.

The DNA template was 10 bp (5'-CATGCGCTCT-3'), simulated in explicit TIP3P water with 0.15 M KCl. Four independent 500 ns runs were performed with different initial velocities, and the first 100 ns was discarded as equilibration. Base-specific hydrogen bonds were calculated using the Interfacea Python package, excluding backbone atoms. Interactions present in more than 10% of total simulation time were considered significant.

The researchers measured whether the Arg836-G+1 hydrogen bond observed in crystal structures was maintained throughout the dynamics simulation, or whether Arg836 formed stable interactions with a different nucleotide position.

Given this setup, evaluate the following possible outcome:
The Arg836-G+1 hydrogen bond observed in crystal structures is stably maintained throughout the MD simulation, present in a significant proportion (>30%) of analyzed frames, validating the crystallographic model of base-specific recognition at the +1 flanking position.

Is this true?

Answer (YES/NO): NO